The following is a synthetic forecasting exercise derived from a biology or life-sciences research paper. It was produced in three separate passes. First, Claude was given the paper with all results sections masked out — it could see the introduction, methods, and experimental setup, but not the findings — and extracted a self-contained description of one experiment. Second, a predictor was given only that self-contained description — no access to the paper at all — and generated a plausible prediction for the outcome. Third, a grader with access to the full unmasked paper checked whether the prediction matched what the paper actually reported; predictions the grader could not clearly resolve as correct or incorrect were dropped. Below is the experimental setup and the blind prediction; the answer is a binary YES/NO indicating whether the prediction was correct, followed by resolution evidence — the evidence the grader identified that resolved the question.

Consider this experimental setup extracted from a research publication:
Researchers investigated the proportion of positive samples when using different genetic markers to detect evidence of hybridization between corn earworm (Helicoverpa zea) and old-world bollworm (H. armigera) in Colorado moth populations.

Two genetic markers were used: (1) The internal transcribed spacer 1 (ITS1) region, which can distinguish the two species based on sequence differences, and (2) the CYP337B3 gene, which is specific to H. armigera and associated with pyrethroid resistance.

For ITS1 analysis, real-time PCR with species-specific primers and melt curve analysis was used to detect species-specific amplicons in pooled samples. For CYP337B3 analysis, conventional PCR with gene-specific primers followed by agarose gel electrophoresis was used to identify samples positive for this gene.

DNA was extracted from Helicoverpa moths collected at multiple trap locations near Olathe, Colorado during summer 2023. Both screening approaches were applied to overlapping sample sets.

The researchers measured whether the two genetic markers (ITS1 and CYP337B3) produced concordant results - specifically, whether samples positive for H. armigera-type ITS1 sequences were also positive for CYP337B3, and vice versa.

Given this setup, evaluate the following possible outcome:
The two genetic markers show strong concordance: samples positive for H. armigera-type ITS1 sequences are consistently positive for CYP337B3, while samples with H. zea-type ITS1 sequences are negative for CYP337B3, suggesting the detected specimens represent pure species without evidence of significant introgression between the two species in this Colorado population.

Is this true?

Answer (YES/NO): NO